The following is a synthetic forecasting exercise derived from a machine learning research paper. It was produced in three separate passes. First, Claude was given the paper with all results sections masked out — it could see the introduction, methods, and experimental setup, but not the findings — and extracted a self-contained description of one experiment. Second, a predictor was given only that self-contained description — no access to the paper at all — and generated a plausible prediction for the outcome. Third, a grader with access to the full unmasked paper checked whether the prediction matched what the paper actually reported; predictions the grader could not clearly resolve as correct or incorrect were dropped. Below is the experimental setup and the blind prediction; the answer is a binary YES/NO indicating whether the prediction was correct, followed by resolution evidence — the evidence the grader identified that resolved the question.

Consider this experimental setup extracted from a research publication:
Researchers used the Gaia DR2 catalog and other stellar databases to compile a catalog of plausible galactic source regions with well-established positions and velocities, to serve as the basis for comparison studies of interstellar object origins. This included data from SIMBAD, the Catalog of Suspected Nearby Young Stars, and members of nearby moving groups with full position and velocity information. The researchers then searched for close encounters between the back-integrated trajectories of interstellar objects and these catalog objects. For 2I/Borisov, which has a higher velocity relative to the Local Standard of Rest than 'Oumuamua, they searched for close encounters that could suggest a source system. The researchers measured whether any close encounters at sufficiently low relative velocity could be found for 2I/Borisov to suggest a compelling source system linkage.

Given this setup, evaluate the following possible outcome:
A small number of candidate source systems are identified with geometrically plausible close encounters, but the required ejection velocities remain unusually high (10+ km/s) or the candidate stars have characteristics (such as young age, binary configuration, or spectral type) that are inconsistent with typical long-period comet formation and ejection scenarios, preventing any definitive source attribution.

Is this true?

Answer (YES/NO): NO